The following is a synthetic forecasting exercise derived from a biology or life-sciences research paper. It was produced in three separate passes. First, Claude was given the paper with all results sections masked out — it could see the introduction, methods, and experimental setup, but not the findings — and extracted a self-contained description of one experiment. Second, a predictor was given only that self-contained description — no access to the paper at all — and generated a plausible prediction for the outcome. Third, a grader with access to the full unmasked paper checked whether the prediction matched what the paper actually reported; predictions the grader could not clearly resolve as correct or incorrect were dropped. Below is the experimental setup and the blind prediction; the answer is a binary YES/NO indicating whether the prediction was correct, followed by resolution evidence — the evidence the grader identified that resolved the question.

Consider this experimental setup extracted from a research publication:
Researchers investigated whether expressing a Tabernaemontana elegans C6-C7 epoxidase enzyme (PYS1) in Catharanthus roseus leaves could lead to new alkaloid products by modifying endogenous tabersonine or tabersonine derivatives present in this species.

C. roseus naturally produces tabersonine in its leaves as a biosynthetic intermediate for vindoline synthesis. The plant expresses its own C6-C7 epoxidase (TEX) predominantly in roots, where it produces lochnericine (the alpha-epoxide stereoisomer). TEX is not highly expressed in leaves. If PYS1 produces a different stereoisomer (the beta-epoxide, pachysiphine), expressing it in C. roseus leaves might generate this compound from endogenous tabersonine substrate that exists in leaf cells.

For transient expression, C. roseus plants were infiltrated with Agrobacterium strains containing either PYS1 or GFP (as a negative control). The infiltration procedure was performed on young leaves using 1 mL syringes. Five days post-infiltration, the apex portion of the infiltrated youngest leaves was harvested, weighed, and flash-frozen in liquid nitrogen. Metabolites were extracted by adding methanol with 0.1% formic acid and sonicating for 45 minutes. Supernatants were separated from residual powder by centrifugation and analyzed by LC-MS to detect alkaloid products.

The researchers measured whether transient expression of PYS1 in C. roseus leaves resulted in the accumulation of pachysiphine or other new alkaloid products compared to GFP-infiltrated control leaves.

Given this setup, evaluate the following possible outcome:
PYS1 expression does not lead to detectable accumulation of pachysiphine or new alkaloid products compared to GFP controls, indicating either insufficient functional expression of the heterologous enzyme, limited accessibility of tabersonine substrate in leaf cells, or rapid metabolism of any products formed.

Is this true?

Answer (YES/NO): NO